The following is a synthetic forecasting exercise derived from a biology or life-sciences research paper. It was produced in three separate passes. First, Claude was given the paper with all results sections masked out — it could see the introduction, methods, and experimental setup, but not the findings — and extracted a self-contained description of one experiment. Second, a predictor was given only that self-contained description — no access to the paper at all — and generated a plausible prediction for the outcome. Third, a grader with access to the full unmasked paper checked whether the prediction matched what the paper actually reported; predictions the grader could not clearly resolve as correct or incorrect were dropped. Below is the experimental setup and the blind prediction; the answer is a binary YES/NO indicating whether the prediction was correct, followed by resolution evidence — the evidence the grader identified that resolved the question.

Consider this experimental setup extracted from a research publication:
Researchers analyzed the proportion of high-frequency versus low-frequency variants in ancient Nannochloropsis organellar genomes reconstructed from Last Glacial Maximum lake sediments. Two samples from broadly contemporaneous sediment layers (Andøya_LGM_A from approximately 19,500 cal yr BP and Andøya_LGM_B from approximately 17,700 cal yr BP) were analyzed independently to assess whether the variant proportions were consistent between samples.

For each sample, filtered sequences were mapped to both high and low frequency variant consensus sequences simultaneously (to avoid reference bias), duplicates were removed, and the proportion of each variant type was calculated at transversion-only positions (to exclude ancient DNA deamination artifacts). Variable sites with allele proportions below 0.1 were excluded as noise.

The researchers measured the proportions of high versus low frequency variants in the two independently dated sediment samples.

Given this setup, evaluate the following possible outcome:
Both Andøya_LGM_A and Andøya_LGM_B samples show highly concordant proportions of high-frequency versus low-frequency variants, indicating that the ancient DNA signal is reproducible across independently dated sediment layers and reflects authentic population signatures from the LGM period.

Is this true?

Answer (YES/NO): YES